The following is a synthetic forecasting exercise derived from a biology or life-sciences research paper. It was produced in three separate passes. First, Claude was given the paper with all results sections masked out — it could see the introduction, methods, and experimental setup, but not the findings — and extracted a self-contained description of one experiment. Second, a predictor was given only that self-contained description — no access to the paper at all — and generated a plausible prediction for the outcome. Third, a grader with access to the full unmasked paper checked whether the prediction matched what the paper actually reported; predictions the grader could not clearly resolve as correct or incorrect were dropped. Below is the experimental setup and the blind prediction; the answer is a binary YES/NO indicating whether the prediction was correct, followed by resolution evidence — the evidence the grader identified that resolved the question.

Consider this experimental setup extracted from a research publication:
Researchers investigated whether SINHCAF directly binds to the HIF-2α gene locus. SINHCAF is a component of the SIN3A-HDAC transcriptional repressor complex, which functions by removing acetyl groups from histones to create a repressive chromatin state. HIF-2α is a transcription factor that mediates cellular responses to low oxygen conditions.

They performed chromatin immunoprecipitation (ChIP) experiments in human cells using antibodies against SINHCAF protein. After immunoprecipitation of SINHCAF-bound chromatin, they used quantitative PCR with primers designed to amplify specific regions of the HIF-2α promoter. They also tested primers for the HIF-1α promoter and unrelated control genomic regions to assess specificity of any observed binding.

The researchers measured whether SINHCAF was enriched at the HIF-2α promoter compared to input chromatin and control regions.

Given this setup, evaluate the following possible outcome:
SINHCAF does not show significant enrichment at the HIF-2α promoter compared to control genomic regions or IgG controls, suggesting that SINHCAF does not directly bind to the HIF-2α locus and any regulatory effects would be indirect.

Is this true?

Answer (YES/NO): NO